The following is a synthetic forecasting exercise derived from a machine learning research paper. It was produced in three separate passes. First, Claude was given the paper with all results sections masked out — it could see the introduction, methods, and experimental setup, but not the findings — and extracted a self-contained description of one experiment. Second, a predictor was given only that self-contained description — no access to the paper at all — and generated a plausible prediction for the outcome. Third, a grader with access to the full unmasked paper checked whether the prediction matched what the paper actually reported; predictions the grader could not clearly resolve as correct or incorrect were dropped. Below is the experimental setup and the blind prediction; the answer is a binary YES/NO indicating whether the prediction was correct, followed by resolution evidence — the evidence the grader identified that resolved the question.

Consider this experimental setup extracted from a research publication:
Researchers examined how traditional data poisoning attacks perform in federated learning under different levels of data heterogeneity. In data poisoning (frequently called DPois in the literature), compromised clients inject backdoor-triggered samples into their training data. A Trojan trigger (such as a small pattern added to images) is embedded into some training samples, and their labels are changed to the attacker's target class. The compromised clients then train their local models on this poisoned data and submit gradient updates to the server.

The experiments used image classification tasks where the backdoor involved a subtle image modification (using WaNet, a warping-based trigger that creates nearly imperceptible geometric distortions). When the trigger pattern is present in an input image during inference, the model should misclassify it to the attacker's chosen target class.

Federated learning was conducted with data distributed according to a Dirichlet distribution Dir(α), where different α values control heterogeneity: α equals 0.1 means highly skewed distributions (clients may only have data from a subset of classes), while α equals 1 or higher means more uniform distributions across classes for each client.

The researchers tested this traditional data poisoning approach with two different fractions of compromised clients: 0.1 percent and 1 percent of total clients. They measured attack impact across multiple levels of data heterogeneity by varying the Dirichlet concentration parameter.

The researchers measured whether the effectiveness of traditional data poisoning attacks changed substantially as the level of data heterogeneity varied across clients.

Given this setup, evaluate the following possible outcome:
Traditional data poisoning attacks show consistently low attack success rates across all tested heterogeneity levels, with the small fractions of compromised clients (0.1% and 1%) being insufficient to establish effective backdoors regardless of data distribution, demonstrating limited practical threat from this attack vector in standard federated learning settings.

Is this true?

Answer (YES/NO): NO